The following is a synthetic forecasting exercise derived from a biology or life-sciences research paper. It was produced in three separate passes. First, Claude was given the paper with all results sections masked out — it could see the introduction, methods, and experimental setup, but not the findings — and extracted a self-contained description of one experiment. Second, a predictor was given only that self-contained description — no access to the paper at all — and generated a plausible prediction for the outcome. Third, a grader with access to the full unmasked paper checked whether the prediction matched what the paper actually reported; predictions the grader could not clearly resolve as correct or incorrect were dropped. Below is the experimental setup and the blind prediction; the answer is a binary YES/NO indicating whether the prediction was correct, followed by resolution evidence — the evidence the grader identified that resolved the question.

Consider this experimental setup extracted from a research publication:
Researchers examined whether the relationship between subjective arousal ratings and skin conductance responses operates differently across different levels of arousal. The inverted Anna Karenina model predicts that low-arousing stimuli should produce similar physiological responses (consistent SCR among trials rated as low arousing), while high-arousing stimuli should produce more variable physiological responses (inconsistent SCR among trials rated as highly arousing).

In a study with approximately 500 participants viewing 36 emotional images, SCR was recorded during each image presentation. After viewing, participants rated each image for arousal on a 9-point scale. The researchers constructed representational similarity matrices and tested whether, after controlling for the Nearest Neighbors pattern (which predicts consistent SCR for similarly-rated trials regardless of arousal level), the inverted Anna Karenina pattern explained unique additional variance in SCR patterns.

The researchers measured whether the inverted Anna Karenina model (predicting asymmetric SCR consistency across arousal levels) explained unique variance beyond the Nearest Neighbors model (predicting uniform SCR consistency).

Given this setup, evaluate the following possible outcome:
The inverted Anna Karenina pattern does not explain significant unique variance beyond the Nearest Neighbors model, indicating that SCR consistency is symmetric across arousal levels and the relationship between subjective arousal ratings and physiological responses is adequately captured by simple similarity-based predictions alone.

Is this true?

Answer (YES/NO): NO